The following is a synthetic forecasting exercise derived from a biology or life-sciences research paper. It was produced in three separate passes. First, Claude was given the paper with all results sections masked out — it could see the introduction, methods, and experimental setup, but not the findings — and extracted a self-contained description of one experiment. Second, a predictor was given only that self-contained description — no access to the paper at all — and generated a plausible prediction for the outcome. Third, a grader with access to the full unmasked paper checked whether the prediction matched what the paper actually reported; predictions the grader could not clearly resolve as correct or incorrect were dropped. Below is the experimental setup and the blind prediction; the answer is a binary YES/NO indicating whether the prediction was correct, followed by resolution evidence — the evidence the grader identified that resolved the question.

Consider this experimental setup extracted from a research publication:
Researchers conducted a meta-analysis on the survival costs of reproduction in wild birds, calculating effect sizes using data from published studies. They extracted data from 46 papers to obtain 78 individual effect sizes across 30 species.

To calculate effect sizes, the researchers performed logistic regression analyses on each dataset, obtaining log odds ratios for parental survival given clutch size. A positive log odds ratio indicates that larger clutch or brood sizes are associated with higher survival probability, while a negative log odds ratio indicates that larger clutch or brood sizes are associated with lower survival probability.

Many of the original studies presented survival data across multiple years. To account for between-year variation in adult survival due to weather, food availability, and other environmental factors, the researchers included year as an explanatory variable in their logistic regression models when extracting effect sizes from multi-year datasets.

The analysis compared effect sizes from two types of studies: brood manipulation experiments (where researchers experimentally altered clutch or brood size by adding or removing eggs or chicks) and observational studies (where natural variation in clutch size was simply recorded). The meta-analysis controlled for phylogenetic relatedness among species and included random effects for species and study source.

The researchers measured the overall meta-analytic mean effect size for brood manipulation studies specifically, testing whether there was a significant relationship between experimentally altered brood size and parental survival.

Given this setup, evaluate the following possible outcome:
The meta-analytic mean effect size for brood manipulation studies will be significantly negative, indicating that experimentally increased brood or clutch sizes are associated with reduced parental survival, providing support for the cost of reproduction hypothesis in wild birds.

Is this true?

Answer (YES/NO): NO